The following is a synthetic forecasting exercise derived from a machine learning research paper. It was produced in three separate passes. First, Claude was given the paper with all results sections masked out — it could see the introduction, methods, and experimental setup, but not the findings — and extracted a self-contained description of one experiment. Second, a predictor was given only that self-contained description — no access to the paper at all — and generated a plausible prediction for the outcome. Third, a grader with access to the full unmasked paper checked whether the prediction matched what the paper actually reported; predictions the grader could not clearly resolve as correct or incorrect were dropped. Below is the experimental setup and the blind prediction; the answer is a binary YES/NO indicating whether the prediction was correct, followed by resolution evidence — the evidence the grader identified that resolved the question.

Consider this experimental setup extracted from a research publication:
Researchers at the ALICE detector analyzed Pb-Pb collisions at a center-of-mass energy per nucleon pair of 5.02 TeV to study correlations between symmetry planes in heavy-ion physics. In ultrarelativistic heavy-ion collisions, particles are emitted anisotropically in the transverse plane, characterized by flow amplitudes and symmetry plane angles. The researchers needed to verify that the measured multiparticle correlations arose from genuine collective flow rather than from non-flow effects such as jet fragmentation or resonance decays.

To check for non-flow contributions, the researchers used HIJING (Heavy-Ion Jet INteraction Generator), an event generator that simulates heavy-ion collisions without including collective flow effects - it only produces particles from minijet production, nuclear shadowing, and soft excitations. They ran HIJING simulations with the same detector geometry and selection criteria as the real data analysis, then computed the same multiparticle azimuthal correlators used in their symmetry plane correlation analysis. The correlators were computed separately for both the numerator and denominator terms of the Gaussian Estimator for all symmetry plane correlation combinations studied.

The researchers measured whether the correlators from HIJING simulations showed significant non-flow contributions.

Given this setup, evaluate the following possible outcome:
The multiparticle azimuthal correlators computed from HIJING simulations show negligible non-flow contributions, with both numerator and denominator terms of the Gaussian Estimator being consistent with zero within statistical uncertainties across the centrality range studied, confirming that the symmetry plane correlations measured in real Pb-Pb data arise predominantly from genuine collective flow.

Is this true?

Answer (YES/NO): YES